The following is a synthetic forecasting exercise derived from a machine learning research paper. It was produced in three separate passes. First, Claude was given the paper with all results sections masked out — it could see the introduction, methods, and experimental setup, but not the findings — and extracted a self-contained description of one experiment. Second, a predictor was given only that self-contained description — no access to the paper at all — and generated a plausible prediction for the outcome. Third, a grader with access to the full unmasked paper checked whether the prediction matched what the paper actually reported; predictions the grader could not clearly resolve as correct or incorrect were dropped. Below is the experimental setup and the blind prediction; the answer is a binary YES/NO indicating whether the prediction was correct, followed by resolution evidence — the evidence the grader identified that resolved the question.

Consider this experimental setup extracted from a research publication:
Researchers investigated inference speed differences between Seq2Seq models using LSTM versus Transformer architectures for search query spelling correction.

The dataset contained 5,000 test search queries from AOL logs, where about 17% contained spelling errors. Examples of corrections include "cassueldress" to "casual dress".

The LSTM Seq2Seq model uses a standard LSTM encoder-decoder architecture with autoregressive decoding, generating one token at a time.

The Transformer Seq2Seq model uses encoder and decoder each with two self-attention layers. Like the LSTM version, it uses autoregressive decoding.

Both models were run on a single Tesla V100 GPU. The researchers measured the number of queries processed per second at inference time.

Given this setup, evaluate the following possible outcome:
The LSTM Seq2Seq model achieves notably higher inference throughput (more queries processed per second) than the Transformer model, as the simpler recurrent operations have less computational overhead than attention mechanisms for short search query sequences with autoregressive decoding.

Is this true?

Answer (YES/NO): YES